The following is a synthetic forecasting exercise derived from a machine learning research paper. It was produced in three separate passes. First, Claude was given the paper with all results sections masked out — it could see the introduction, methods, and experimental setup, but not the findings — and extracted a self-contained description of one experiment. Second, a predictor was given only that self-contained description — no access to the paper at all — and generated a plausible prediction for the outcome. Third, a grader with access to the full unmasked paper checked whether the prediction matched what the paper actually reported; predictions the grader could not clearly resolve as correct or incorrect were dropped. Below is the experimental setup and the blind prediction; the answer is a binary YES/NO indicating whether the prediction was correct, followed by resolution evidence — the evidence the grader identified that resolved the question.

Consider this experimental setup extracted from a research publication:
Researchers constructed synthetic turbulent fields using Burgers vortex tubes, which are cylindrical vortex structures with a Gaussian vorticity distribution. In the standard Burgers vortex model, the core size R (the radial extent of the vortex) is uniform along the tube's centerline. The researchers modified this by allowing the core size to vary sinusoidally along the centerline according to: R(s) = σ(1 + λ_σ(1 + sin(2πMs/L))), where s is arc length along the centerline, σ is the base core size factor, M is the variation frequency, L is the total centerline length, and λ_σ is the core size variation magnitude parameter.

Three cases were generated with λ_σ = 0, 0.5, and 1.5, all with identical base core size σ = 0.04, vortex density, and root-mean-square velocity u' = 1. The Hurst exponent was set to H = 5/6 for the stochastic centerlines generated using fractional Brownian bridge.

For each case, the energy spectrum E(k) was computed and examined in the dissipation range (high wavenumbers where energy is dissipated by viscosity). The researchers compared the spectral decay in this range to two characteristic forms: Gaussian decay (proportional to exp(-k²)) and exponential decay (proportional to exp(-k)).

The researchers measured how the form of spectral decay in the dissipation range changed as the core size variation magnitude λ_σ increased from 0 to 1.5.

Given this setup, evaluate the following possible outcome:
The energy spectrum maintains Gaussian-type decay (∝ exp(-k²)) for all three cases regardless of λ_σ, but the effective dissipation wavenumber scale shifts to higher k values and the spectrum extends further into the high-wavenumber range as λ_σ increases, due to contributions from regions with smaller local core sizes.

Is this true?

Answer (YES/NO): NO